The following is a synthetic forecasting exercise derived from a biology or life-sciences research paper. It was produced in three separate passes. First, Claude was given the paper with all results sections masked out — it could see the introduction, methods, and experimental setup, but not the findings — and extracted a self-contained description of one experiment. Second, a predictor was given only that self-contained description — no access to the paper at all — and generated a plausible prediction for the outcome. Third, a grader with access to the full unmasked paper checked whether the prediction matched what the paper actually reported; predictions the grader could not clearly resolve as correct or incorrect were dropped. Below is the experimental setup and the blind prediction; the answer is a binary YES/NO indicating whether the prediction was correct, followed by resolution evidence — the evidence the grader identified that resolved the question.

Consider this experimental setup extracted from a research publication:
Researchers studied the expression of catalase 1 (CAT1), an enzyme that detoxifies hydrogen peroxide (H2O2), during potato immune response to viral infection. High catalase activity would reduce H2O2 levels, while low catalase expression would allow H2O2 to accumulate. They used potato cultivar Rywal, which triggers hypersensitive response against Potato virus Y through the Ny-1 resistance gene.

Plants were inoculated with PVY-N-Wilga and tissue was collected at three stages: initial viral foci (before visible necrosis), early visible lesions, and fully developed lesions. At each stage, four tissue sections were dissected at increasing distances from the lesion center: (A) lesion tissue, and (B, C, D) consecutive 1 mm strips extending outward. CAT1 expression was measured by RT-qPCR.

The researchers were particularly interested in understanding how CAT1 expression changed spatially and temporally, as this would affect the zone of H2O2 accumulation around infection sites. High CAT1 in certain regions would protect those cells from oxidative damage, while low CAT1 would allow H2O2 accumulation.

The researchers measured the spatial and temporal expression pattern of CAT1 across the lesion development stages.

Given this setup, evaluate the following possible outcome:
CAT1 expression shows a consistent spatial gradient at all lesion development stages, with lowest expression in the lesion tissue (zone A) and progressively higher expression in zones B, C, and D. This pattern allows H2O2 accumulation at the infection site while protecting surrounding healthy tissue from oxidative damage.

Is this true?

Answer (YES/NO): NO